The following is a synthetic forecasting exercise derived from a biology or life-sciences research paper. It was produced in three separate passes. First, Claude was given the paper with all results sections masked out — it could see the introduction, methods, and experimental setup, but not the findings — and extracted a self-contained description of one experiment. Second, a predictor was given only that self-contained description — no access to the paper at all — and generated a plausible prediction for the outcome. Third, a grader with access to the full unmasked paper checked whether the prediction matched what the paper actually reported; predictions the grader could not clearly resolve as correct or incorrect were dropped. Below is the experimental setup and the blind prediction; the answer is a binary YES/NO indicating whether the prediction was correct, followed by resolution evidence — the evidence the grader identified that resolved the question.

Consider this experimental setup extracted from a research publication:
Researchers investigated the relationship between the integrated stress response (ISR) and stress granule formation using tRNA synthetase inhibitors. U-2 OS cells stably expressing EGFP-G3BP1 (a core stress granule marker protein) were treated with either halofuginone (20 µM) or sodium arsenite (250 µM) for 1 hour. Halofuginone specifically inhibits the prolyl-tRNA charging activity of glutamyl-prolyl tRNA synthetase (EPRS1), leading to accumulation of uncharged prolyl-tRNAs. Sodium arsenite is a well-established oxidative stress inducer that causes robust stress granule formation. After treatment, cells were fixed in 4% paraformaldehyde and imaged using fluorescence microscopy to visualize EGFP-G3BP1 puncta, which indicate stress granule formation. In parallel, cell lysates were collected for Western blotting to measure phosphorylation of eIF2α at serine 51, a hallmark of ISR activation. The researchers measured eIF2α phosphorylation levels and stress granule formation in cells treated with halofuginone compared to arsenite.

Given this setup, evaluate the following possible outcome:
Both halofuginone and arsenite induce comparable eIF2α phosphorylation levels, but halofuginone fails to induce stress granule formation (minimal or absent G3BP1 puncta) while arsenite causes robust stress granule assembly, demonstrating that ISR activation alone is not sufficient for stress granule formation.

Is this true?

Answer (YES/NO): YES